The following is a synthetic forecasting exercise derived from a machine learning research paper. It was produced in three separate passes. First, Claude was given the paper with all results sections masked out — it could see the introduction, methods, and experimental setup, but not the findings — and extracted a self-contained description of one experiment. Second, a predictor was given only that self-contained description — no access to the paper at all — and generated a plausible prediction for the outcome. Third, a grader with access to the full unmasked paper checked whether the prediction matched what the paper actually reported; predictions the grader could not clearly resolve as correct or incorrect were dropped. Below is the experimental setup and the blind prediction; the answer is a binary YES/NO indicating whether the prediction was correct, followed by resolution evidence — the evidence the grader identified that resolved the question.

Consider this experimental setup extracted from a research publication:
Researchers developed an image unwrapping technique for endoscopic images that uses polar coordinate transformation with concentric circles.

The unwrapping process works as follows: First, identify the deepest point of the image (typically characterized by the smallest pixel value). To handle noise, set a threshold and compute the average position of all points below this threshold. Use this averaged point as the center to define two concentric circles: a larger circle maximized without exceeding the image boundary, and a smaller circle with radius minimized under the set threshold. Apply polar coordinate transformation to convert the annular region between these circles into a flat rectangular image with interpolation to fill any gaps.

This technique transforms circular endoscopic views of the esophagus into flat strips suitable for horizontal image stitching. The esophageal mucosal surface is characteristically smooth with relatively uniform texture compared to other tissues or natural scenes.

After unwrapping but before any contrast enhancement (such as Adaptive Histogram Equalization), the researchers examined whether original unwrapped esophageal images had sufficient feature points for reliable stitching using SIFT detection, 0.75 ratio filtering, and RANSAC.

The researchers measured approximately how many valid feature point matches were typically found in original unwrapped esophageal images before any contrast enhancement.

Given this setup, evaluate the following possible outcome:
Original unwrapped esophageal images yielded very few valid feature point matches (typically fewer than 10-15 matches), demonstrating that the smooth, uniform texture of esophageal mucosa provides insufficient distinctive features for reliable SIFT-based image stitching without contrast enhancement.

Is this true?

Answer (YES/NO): YES